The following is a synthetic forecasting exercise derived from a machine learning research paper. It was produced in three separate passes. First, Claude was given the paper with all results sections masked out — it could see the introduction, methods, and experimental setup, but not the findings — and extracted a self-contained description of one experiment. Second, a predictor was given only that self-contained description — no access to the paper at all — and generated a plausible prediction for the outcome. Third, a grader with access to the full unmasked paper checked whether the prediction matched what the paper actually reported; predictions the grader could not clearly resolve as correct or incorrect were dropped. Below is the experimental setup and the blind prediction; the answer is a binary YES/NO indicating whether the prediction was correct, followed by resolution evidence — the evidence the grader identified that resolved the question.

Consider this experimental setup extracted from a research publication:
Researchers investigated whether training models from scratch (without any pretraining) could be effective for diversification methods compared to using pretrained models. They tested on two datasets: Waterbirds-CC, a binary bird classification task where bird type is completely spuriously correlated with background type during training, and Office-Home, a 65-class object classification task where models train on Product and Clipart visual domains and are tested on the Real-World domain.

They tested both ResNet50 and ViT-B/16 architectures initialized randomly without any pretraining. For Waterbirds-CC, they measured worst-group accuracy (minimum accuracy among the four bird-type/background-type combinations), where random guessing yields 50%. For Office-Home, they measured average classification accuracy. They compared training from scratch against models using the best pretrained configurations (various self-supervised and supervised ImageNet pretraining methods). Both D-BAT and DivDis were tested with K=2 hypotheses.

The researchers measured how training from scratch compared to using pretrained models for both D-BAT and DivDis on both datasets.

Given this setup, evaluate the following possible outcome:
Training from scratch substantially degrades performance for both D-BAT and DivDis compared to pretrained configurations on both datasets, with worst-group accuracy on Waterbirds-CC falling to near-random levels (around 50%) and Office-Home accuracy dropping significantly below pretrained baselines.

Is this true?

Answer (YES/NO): NO